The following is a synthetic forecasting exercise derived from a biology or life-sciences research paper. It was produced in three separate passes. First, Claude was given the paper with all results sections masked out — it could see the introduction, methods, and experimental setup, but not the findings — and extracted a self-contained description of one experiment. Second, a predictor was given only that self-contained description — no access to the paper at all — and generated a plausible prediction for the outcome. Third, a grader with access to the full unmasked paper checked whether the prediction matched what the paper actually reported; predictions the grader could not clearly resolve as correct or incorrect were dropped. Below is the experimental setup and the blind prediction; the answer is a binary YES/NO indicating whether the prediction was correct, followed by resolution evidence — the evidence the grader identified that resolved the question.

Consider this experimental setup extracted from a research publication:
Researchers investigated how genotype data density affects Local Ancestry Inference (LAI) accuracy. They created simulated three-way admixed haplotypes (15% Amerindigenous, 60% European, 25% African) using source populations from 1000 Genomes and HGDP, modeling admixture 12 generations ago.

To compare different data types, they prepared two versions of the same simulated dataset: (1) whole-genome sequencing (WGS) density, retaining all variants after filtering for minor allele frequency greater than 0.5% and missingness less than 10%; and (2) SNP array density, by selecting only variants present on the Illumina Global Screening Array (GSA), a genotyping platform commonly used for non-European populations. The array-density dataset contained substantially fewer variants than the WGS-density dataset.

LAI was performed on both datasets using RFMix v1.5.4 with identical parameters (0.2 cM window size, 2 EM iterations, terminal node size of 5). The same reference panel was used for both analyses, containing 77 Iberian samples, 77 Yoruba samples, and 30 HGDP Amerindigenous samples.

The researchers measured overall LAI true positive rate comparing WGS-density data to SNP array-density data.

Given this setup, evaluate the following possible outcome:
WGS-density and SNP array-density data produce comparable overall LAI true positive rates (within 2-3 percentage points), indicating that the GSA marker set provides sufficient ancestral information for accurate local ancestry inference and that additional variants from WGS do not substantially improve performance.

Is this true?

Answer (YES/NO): NO